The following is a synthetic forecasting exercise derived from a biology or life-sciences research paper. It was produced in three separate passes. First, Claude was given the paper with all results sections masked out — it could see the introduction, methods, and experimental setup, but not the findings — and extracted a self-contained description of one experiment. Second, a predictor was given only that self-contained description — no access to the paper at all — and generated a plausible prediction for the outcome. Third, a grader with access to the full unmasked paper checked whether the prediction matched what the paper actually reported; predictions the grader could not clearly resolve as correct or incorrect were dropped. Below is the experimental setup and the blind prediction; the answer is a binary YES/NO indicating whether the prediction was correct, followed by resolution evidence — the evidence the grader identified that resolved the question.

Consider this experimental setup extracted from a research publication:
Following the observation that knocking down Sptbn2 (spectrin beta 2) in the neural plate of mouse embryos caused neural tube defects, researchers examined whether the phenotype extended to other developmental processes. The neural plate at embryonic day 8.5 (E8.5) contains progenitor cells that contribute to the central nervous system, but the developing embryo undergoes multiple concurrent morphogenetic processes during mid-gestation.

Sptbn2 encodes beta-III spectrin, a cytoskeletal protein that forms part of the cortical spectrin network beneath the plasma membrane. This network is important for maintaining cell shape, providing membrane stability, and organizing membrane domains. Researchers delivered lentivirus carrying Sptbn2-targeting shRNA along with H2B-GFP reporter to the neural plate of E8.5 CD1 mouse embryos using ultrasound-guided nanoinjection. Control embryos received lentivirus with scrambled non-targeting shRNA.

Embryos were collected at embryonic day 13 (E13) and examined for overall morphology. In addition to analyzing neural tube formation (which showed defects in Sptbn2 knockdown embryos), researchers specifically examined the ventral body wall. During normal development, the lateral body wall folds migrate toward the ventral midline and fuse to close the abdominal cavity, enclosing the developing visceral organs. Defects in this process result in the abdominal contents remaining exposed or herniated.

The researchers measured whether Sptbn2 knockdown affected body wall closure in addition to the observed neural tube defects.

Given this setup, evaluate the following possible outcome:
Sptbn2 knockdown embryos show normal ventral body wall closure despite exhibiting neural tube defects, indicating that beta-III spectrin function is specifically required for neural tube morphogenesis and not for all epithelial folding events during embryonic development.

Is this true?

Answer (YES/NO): NO